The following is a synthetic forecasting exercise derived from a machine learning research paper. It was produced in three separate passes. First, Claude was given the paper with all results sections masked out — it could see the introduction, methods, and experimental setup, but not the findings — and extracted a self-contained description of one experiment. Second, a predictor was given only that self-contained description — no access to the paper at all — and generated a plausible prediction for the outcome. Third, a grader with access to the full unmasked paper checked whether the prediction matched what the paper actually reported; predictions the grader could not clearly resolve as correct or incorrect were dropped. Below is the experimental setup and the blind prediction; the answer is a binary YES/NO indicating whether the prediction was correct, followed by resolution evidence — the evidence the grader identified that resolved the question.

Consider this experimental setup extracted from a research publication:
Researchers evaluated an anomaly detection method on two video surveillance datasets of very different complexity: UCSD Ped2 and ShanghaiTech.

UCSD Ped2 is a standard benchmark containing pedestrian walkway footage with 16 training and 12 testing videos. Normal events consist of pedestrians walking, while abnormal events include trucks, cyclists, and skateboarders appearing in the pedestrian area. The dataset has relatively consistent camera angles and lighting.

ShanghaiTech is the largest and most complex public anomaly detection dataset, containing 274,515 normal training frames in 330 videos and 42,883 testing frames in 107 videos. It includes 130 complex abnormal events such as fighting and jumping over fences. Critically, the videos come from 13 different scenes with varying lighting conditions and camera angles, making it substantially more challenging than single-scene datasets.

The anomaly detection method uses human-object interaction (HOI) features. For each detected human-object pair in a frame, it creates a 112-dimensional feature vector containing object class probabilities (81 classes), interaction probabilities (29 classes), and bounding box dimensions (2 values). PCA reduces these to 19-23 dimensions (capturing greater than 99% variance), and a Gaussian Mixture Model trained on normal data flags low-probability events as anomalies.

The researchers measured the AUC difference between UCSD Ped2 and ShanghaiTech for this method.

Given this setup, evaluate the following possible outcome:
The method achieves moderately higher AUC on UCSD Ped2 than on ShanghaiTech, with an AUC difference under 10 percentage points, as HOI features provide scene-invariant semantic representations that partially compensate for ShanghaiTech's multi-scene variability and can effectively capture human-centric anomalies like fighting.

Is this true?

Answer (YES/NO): NO